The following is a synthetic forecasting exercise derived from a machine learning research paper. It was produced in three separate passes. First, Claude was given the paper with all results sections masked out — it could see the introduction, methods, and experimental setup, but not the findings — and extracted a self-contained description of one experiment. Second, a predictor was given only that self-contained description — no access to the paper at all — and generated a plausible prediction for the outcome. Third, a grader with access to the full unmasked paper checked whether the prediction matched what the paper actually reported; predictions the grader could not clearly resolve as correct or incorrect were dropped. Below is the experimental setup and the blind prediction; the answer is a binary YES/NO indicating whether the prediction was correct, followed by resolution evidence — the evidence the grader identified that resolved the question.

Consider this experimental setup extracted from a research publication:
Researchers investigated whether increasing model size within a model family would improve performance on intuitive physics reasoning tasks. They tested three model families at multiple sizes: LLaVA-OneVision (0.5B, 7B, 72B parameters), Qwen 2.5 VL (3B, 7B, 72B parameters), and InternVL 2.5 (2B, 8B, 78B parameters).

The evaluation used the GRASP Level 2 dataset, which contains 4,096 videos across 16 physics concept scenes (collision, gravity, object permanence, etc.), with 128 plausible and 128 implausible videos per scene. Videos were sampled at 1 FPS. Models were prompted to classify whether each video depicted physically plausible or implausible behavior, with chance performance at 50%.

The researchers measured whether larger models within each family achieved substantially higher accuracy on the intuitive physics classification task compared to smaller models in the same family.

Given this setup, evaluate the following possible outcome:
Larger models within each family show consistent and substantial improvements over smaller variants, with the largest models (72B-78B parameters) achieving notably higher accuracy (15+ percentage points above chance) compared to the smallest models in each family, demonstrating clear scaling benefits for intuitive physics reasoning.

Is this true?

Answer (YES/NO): NO